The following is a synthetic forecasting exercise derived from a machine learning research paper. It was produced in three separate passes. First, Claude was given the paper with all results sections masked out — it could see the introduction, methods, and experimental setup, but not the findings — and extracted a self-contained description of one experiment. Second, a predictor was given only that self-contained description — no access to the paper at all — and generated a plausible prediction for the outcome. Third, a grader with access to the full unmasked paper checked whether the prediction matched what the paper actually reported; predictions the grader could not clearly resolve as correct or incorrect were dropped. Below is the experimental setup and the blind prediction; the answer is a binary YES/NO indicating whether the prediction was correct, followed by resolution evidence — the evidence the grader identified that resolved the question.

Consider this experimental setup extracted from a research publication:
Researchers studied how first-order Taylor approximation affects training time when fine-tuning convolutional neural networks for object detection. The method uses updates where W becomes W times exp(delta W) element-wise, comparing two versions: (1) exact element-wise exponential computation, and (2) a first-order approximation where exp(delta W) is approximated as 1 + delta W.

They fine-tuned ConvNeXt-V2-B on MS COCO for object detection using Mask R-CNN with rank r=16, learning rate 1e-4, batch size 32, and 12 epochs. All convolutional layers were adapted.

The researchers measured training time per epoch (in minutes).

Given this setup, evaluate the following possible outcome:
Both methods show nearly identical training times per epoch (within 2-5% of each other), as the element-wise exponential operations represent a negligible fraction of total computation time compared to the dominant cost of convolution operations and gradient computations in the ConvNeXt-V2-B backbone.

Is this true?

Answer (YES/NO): NO